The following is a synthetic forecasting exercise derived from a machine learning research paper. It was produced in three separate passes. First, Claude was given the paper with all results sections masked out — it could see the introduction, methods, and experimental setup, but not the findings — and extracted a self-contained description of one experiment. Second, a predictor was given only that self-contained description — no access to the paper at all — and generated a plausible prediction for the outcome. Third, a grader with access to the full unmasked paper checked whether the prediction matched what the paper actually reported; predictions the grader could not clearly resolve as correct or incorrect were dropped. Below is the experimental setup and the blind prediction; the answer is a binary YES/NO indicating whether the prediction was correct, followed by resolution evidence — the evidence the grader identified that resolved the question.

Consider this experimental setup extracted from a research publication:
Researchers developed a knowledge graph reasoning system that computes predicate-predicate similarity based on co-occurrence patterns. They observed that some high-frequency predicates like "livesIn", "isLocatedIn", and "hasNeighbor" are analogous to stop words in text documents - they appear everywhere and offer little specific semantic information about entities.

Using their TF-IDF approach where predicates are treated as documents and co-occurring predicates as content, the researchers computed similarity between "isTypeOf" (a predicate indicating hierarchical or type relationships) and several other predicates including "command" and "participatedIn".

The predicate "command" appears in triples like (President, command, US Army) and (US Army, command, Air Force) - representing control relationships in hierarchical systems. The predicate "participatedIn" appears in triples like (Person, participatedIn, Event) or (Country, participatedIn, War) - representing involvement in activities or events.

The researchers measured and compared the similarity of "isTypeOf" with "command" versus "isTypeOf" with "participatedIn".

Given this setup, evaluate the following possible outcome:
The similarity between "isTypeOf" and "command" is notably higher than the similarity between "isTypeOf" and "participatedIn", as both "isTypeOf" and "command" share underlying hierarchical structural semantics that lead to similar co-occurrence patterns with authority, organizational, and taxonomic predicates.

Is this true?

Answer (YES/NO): NO